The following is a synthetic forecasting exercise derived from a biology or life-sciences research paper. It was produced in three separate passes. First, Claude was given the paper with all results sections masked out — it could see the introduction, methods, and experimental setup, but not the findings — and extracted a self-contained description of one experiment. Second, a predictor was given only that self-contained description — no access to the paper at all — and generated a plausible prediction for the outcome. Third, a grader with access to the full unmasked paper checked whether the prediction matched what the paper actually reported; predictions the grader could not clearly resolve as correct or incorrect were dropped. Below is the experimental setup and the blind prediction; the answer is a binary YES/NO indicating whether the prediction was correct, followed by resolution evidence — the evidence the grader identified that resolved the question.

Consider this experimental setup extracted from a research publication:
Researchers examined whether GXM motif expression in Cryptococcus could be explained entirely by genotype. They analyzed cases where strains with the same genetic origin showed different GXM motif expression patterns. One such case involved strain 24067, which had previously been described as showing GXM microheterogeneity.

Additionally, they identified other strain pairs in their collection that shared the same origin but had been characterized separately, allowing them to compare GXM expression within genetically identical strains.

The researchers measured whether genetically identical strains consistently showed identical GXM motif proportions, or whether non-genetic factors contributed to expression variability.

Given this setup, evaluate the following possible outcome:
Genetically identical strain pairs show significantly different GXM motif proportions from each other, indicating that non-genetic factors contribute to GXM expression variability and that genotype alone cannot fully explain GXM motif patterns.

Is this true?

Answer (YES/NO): YES